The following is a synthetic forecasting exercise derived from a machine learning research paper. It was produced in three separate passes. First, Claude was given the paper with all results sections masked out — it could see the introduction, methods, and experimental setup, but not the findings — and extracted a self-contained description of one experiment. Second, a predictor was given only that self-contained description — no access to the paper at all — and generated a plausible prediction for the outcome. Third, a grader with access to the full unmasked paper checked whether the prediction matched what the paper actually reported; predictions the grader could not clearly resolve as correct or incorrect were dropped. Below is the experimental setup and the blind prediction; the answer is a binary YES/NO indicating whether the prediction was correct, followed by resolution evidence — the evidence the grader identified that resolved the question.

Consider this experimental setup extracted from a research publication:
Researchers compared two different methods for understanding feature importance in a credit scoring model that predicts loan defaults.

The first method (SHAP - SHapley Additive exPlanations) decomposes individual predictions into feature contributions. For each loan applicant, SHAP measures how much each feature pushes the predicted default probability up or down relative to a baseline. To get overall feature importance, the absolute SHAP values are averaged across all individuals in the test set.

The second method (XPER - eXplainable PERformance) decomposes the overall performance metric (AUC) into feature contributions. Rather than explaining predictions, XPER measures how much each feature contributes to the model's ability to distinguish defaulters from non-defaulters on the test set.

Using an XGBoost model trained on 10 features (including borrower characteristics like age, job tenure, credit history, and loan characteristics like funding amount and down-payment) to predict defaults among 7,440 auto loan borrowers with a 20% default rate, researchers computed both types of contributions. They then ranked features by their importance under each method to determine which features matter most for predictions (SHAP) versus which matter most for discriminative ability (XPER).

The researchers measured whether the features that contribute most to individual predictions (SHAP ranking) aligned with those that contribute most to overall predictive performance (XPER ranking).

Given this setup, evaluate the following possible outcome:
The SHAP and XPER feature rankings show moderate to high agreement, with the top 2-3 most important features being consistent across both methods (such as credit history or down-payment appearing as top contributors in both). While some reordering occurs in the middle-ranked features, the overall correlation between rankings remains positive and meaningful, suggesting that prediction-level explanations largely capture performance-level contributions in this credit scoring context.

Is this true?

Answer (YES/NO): NO